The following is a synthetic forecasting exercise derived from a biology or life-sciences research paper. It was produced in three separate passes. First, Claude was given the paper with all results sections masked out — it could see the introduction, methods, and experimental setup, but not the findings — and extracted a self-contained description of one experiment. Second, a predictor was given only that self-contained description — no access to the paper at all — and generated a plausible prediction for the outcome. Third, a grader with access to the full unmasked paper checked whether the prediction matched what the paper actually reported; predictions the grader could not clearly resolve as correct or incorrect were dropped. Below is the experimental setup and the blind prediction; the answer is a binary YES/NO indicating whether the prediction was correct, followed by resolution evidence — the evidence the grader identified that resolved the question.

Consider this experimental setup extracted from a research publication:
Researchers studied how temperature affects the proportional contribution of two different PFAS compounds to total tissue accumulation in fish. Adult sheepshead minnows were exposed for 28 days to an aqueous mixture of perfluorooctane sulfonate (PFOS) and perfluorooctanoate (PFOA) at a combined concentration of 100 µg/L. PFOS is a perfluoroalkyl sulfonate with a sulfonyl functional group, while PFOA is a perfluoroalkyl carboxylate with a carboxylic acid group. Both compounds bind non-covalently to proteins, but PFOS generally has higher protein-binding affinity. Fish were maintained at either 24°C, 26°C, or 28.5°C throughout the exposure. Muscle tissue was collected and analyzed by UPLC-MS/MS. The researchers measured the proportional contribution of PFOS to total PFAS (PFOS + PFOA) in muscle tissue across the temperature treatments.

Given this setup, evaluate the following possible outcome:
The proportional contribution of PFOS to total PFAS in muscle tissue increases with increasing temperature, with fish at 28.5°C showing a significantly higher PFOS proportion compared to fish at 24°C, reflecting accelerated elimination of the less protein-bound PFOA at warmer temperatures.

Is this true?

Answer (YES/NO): NO